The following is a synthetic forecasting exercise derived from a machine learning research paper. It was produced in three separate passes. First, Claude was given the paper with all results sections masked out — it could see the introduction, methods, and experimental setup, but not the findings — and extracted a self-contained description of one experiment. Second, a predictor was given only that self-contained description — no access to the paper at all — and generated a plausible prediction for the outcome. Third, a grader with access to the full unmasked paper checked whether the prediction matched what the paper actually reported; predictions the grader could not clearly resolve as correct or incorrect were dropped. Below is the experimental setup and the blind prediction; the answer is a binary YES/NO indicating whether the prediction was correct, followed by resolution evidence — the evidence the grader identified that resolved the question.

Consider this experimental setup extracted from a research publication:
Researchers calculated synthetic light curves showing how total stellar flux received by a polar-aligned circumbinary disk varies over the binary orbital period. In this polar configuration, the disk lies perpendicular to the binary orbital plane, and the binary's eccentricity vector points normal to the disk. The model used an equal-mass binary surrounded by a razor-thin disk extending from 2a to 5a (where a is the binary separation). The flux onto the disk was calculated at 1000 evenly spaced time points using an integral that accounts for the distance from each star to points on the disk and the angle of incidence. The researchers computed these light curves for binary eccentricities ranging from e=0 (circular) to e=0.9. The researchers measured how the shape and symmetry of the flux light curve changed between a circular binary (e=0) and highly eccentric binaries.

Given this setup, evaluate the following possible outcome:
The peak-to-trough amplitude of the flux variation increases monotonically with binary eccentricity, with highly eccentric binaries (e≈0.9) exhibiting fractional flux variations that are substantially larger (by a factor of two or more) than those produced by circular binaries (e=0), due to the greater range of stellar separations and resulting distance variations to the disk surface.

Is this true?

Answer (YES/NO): NO